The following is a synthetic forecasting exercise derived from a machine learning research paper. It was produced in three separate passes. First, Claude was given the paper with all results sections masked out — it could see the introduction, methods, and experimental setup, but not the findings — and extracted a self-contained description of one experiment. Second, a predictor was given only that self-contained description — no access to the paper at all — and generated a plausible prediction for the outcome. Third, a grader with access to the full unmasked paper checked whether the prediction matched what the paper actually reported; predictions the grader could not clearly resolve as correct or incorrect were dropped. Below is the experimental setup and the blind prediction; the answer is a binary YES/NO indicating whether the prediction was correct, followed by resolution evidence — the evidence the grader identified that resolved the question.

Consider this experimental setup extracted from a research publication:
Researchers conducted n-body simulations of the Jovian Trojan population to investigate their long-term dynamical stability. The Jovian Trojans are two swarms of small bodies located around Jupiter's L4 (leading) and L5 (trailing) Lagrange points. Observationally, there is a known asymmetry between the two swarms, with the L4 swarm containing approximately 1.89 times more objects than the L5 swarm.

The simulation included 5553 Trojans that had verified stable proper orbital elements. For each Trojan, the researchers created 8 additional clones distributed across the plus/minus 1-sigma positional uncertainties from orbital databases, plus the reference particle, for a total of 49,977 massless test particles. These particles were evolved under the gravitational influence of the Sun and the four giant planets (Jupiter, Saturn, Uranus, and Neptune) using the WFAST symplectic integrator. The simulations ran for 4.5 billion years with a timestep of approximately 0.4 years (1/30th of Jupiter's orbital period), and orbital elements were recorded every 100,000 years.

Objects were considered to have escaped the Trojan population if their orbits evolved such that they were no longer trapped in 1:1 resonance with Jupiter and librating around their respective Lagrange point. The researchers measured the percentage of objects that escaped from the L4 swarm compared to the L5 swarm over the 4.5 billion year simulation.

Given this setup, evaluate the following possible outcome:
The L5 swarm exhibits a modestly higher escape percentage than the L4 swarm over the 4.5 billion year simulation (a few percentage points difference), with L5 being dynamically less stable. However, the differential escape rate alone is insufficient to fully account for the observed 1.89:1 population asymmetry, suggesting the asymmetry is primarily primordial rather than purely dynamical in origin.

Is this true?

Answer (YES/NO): NO